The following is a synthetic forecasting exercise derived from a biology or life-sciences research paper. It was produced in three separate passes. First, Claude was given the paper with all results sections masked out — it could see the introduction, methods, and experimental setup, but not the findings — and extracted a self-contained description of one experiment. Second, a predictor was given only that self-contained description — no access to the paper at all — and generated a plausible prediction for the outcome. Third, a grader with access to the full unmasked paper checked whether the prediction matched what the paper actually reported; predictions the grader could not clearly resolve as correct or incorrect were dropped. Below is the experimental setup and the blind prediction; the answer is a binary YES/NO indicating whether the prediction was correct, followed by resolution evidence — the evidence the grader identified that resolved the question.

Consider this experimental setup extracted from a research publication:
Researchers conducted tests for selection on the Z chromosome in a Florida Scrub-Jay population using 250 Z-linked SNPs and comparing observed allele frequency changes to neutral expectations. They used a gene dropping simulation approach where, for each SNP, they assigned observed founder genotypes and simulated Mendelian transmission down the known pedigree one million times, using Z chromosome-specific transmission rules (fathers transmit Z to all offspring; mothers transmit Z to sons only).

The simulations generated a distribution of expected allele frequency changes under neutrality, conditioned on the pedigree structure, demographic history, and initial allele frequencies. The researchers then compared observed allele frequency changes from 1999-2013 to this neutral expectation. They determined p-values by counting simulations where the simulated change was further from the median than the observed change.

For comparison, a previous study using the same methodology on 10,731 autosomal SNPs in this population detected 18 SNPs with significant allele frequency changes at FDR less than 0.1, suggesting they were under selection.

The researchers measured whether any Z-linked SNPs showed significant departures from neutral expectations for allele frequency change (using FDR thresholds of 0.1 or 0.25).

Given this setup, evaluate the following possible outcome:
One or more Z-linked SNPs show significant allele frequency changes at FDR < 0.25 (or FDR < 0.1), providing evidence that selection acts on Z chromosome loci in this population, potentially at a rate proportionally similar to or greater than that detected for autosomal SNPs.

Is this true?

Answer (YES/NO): NO